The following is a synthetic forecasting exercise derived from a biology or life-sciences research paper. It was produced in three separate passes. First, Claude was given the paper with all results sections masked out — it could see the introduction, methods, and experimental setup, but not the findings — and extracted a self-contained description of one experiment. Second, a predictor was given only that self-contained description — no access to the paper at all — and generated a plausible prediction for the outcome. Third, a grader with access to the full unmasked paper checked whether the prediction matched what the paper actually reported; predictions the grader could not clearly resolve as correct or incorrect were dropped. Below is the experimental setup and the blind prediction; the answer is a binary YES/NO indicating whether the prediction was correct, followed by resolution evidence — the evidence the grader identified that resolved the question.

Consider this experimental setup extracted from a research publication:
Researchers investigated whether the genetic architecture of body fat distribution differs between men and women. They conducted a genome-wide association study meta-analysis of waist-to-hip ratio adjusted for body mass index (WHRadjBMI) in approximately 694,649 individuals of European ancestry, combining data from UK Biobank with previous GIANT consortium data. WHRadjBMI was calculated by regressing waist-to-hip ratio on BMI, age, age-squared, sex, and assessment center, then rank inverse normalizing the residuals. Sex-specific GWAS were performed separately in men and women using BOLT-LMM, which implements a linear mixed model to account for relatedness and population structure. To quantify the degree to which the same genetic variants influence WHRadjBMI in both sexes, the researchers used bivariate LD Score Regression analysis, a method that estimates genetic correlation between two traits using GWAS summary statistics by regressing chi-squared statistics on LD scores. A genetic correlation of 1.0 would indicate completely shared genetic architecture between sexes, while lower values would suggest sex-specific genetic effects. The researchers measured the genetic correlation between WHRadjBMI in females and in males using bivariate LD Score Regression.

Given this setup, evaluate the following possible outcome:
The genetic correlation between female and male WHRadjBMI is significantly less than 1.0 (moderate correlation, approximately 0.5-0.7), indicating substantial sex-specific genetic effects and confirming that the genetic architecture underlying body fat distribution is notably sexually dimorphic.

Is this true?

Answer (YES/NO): YES